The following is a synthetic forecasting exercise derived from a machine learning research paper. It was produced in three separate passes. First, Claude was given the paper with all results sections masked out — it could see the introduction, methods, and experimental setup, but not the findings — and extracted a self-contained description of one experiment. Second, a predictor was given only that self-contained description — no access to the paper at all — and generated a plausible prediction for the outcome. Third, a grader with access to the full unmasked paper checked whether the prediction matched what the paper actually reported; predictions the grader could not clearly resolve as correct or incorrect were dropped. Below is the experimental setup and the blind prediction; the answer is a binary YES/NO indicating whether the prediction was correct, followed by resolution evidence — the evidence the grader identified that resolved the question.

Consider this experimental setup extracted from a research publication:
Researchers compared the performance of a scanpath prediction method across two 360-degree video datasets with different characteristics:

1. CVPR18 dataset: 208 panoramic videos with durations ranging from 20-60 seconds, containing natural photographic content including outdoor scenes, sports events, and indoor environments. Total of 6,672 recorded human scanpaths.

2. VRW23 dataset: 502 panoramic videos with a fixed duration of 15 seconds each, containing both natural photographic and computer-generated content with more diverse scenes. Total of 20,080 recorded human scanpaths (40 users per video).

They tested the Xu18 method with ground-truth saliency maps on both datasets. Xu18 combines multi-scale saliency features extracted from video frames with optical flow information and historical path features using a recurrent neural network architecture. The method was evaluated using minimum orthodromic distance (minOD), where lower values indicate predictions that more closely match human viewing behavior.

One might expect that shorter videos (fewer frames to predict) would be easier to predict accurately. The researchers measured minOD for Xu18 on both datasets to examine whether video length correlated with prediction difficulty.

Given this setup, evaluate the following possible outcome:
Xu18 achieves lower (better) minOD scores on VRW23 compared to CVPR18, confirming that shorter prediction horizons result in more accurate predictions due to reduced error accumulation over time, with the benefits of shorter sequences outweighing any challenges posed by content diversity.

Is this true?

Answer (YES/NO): NO